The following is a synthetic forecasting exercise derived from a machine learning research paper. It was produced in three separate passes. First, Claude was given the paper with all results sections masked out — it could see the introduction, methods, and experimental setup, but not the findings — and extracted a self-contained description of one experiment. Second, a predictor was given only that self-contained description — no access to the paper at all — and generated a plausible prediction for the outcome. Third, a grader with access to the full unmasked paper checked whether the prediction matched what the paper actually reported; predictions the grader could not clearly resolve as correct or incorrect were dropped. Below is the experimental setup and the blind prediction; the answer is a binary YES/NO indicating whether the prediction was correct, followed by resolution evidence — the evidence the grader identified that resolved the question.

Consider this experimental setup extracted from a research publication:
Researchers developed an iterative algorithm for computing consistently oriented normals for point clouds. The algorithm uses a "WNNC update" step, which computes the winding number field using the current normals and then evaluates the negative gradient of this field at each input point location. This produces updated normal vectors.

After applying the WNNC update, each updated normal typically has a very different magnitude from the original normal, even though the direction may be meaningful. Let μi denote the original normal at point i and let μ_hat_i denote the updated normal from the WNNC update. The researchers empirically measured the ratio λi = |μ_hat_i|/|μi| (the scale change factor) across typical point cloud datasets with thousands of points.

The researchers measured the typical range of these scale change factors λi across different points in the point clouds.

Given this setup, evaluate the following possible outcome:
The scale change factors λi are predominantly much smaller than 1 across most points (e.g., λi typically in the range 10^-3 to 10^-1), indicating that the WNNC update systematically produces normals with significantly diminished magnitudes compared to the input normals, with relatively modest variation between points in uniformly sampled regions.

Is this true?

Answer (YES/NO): NO